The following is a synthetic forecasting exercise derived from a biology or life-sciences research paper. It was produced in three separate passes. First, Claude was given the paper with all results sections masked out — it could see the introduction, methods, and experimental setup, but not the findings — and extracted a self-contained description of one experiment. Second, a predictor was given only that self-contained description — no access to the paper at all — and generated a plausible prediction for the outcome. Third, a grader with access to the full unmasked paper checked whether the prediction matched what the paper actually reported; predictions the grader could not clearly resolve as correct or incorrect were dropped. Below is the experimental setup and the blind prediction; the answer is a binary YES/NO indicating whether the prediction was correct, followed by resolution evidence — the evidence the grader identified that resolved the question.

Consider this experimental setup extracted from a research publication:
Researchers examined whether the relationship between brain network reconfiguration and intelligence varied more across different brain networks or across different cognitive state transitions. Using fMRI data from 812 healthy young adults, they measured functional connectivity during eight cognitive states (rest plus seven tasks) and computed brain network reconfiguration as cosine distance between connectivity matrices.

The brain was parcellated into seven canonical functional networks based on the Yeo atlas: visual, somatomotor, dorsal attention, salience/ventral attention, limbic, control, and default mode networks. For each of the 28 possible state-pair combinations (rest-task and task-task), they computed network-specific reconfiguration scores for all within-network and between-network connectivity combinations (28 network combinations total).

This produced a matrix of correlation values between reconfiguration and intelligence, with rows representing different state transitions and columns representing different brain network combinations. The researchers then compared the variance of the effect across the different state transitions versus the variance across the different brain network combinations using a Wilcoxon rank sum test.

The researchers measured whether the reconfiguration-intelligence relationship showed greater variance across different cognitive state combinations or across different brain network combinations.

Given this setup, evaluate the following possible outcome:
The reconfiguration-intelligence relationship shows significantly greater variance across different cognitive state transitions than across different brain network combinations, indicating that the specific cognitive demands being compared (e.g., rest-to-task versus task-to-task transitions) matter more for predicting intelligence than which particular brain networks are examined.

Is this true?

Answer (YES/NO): NO